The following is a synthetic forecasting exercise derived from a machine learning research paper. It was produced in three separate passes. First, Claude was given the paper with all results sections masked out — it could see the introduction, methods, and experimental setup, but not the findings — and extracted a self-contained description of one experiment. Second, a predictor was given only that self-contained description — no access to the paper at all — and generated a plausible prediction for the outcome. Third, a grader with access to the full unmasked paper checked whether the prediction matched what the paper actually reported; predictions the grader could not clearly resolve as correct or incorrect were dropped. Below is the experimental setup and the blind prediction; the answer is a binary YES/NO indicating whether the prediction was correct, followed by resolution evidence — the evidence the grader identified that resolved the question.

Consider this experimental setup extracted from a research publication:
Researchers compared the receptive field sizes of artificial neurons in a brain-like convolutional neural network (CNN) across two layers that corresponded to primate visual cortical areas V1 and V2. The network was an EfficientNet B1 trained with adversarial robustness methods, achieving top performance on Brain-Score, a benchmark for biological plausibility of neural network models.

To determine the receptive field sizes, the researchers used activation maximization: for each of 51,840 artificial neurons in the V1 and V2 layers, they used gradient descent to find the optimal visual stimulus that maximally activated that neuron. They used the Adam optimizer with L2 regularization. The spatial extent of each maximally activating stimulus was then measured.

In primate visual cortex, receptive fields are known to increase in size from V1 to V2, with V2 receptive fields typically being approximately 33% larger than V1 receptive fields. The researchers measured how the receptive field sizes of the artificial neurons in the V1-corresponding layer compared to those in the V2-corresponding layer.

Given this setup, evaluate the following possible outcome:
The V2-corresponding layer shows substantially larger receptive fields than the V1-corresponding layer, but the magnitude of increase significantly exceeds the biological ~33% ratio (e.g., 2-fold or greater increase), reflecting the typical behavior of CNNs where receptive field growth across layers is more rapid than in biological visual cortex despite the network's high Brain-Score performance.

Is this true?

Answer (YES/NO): NO